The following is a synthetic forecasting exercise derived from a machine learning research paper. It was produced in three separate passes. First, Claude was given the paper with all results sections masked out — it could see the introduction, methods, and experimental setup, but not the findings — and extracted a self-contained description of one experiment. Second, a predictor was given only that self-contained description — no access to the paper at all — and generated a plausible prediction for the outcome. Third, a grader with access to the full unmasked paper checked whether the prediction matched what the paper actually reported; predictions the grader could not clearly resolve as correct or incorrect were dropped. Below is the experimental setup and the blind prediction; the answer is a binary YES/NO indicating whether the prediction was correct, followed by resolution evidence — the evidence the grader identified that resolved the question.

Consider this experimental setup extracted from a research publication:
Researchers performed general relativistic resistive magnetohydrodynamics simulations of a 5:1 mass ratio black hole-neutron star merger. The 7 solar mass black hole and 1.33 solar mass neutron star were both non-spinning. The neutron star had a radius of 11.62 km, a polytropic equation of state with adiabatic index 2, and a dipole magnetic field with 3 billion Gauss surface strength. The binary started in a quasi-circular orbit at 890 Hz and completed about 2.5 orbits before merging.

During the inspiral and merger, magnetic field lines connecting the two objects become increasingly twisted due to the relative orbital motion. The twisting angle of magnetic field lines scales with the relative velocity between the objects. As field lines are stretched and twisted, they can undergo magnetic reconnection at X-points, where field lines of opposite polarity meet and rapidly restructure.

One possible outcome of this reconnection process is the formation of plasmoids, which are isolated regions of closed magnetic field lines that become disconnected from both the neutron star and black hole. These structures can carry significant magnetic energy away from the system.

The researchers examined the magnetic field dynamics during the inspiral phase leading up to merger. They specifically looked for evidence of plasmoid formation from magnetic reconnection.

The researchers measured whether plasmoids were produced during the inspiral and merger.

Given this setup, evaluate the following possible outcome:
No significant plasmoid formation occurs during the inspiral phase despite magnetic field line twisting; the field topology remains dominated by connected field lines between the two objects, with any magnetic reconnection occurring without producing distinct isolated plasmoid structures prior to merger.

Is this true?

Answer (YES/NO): NO